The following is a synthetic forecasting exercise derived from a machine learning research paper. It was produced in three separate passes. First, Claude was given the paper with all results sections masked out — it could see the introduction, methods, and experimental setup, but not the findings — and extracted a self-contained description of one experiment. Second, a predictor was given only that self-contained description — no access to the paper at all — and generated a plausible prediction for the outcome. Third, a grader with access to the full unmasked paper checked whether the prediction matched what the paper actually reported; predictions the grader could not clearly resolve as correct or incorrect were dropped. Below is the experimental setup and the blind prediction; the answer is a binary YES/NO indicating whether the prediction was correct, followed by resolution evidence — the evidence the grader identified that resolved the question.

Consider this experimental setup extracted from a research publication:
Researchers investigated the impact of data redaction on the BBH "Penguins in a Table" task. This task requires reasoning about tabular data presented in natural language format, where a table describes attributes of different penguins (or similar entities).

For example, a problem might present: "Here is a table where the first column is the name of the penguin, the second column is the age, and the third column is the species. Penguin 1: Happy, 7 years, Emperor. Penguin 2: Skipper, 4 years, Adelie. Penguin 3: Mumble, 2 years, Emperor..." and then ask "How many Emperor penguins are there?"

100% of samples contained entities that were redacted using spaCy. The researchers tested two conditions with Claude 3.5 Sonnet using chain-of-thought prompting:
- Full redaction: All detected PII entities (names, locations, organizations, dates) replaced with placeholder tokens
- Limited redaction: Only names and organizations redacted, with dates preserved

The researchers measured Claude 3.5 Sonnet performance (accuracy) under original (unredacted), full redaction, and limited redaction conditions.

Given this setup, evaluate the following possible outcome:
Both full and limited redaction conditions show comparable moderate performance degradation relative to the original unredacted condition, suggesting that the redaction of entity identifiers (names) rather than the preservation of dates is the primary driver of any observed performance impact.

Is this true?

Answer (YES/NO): NO